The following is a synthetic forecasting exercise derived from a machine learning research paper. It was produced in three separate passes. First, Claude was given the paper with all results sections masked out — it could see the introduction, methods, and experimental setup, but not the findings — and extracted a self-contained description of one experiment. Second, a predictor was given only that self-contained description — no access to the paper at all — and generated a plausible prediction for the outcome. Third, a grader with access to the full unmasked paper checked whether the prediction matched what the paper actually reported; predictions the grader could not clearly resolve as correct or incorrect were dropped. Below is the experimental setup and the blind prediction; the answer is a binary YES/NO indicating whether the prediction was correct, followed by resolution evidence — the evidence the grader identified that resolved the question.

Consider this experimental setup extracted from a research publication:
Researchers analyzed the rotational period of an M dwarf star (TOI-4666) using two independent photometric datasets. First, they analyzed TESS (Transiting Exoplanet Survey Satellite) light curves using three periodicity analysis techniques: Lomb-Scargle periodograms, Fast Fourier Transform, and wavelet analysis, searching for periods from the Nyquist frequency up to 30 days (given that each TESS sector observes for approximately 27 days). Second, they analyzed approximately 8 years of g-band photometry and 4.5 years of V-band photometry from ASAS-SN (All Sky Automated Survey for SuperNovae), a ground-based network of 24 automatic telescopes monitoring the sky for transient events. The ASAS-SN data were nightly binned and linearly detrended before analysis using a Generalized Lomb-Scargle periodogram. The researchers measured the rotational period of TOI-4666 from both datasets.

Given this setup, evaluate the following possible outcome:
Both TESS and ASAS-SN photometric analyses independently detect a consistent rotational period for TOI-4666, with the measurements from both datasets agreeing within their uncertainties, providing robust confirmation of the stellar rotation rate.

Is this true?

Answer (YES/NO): NO